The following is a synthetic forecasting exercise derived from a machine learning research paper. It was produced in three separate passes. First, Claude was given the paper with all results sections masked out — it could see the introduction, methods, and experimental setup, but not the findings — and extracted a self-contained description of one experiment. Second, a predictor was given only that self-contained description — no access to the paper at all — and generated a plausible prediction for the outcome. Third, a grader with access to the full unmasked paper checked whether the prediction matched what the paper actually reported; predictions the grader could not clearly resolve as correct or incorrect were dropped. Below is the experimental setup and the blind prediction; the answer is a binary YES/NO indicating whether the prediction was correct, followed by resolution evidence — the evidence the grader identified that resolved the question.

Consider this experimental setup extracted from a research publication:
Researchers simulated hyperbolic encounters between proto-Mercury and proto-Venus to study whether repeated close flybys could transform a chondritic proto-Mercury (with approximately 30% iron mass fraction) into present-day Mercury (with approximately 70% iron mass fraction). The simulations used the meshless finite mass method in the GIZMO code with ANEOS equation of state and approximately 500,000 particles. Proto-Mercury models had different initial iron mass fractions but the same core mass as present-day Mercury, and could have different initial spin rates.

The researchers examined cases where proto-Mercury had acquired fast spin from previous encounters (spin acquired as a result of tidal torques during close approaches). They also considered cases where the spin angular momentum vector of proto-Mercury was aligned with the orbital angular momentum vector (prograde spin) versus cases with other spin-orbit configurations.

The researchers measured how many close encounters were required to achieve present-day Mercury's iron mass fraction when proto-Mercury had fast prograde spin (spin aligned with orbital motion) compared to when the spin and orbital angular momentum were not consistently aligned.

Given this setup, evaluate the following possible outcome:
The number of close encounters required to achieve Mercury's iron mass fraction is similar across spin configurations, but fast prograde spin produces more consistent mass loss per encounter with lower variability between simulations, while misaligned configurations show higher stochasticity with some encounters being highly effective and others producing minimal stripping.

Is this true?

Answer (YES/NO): NO